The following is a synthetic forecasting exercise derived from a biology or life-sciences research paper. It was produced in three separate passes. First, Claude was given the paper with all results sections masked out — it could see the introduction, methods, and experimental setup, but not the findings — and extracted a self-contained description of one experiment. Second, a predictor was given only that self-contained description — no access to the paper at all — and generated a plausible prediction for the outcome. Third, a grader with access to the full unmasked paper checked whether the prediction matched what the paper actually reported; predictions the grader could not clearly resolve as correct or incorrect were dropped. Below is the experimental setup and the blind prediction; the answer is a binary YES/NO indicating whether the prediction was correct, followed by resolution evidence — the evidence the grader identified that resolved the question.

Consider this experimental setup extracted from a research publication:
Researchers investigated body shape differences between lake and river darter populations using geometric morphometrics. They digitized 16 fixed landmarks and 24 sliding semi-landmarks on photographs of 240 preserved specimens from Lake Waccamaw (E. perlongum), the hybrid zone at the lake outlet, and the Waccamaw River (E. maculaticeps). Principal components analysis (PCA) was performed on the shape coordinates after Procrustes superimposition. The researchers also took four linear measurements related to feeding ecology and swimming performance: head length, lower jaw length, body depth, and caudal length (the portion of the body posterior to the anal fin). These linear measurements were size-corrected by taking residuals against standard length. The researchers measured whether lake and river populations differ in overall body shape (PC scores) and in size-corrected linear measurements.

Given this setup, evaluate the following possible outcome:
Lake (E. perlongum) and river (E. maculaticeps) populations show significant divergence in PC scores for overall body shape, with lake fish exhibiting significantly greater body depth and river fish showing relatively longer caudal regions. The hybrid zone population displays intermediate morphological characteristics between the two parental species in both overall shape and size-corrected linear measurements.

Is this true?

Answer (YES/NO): NO